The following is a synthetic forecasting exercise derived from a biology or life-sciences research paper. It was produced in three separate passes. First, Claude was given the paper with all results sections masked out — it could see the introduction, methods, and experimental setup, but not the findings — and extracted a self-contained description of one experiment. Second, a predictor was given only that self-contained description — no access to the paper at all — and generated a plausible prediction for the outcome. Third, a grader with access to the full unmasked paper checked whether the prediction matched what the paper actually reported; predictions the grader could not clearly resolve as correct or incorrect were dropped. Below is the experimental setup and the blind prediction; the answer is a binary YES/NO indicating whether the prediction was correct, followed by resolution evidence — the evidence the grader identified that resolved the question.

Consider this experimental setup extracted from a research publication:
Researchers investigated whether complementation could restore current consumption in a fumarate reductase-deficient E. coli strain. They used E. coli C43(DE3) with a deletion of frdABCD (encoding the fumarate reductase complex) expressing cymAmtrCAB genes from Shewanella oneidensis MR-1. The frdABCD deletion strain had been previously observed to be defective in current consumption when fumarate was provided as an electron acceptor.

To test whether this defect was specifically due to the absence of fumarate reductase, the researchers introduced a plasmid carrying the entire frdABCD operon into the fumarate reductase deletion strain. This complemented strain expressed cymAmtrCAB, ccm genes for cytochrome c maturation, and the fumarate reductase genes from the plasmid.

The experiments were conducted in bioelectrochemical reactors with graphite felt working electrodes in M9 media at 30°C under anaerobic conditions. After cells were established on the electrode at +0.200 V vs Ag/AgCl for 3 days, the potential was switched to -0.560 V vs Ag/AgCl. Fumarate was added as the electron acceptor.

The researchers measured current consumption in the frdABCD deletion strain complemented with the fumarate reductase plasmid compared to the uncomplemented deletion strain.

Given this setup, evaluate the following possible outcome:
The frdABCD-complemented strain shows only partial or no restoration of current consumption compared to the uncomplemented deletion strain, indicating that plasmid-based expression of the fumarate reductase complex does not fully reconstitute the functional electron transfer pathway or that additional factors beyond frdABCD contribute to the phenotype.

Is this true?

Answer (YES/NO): NO